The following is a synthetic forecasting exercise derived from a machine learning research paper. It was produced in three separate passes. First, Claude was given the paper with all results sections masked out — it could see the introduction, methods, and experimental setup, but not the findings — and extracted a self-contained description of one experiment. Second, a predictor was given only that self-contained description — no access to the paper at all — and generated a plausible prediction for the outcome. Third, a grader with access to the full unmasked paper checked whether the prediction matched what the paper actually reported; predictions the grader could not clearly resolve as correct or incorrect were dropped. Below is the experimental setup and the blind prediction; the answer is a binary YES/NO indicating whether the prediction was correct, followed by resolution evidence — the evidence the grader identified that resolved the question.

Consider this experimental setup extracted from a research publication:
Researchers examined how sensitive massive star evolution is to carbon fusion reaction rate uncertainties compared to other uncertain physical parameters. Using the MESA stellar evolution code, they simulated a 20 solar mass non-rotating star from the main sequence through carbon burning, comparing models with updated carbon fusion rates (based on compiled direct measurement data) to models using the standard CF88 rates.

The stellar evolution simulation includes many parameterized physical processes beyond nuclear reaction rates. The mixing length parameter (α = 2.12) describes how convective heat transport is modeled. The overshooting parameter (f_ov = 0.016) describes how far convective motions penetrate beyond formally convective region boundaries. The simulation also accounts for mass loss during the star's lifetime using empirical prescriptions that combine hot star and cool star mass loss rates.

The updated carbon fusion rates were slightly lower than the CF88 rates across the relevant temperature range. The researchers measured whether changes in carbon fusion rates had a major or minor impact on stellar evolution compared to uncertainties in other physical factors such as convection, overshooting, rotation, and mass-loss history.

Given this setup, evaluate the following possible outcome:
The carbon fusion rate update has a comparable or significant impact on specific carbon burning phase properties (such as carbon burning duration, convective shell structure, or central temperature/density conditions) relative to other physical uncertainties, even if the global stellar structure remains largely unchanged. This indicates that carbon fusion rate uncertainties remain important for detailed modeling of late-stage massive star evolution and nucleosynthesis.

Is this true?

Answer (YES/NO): NO